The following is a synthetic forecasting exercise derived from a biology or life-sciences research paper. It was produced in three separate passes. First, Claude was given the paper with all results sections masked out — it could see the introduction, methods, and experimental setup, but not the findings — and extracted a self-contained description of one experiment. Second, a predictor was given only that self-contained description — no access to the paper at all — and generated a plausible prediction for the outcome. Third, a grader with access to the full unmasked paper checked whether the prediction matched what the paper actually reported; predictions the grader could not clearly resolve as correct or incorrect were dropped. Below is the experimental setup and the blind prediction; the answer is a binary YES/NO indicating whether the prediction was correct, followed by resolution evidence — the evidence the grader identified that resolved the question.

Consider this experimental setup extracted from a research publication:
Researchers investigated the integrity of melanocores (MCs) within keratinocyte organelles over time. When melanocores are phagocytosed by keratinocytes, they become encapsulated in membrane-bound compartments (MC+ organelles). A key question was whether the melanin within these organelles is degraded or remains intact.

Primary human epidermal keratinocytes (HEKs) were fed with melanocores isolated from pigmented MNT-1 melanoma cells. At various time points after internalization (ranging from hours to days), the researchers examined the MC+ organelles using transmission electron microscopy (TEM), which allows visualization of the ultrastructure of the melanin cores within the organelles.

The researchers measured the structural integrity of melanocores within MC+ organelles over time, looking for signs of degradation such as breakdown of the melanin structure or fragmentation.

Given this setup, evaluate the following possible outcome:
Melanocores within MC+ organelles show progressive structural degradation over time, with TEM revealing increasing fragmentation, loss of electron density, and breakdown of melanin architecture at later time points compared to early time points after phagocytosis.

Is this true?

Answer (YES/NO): NO